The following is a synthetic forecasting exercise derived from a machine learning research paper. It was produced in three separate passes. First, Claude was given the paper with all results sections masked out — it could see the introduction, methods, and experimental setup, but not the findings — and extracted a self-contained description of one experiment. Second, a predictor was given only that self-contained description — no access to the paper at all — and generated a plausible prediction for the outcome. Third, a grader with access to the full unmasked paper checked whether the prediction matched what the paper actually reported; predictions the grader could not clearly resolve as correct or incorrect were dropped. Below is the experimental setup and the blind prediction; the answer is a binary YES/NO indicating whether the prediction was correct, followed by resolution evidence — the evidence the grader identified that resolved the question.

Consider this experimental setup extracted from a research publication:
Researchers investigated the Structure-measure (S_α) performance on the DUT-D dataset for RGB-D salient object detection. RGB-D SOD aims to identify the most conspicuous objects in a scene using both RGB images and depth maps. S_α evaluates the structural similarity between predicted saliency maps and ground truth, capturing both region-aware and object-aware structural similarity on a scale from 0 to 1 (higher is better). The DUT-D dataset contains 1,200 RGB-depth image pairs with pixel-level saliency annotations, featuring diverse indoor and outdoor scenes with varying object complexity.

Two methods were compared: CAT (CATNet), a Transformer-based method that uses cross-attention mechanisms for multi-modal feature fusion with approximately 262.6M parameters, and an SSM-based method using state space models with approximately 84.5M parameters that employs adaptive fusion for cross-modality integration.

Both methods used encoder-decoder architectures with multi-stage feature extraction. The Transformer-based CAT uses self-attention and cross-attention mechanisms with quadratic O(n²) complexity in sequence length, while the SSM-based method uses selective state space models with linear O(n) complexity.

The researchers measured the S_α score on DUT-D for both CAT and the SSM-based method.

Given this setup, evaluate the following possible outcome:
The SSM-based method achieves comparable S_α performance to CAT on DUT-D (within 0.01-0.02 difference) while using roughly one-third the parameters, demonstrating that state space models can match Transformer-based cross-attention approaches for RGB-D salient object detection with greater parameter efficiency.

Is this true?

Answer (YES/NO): YES